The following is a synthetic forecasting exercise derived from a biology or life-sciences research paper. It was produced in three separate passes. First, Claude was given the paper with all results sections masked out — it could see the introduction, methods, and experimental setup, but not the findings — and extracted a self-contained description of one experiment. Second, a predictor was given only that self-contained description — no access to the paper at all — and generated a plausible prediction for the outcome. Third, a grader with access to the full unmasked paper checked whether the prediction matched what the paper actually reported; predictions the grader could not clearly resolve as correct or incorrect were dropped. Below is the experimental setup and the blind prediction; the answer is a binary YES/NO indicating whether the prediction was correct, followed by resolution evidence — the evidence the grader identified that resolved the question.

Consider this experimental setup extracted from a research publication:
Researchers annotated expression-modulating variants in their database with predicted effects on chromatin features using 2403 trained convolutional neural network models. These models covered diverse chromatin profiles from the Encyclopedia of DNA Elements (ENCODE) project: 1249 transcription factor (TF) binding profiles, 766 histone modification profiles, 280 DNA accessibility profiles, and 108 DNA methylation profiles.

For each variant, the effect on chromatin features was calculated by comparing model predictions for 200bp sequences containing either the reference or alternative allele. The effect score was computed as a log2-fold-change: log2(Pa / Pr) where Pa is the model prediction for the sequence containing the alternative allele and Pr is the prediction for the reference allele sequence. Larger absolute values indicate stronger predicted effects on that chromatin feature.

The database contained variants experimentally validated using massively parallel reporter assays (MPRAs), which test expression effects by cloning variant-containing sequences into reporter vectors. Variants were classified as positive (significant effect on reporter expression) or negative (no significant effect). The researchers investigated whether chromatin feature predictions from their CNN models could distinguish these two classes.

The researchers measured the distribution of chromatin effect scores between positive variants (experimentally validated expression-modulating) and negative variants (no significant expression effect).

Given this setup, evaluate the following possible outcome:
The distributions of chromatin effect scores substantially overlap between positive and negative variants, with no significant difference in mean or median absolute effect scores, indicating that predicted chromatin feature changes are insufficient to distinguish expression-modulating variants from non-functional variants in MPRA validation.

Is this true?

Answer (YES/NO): NO